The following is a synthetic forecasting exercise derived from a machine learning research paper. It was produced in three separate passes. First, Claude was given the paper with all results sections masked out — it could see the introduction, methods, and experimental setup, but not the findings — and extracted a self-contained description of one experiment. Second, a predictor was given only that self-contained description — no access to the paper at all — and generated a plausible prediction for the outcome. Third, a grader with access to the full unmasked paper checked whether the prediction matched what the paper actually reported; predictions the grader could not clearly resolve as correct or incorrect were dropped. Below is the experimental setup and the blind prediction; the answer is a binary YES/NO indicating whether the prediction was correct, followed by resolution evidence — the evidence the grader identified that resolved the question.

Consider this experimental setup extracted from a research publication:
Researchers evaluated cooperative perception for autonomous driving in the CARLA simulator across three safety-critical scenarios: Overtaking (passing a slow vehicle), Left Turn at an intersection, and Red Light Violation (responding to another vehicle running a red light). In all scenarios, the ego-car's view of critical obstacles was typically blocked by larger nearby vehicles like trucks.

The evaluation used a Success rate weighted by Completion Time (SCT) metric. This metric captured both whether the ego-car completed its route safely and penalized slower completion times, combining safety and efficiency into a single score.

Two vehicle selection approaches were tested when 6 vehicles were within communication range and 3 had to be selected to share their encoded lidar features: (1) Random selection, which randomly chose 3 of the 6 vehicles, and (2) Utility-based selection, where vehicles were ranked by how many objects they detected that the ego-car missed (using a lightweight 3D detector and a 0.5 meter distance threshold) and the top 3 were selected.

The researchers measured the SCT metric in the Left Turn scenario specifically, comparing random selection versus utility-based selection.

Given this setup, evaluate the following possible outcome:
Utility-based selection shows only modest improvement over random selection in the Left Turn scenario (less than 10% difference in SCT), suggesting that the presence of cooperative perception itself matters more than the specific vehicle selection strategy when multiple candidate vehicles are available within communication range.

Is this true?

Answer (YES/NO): NO